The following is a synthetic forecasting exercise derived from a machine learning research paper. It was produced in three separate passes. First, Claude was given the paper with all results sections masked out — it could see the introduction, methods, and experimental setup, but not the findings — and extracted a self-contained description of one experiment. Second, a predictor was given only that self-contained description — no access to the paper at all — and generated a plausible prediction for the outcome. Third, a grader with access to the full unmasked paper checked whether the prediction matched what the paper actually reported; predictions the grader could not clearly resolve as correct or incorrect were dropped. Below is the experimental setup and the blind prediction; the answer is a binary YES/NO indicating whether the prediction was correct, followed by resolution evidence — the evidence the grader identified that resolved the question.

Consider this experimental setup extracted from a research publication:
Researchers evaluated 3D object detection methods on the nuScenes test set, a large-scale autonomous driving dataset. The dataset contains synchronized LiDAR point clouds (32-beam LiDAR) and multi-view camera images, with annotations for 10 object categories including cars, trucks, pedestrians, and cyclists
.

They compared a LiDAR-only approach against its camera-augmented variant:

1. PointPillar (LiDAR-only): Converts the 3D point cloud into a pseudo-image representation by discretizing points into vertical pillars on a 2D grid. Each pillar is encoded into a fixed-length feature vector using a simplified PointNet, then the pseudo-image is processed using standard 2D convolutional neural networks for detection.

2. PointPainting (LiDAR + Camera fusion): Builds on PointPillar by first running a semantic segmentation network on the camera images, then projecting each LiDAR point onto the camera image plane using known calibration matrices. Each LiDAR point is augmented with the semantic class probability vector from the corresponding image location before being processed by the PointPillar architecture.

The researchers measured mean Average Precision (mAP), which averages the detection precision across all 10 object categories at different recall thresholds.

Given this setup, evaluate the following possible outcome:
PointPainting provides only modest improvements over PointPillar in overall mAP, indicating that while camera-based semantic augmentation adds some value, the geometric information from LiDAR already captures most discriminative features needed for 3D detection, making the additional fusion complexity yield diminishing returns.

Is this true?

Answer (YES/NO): NO